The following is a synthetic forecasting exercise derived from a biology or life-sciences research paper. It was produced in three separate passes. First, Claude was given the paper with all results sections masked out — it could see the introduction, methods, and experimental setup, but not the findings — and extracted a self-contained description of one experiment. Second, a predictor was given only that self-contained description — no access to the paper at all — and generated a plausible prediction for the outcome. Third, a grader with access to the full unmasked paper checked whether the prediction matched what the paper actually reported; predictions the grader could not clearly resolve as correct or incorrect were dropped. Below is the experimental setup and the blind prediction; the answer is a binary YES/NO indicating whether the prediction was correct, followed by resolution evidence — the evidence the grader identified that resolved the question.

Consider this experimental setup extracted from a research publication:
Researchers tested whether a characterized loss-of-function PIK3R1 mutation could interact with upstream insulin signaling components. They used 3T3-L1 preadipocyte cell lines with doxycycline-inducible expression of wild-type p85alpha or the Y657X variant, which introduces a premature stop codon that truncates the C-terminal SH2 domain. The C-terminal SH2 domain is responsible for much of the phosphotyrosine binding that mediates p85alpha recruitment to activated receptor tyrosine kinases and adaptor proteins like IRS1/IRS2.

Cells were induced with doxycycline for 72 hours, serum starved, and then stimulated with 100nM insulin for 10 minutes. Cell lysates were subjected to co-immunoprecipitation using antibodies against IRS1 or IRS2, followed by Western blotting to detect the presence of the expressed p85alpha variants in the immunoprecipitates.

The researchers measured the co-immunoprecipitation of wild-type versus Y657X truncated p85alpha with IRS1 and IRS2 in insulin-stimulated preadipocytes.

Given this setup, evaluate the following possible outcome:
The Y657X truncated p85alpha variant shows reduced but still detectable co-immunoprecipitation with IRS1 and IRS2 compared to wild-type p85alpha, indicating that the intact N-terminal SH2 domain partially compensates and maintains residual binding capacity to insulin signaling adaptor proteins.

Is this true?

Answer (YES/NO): NO